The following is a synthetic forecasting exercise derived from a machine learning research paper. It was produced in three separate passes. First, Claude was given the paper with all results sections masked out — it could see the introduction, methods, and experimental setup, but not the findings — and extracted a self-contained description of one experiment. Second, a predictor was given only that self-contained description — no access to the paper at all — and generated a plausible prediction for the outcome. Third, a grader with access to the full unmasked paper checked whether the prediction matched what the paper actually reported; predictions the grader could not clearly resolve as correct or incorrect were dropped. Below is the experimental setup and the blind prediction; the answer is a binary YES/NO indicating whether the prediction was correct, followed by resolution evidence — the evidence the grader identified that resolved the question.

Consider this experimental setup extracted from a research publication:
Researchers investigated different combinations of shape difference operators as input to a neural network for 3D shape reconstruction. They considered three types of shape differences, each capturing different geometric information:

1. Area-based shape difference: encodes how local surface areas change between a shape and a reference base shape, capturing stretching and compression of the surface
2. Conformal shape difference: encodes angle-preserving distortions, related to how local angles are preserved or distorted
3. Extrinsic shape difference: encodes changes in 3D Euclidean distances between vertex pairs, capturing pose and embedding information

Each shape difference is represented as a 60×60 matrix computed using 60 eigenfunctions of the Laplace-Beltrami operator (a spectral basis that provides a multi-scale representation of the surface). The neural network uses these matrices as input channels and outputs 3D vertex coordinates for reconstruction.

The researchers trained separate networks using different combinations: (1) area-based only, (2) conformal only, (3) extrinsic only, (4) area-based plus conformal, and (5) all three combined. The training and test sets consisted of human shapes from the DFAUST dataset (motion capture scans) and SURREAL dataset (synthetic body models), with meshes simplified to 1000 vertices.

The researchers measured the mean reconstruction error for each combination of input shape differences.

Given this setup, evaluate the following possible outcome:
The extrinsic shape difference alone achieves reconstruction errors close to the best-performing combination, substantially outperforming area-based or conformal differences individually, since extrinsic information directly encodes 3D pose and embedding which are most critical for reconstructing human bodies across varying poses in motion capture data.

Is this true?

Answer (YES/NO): NO